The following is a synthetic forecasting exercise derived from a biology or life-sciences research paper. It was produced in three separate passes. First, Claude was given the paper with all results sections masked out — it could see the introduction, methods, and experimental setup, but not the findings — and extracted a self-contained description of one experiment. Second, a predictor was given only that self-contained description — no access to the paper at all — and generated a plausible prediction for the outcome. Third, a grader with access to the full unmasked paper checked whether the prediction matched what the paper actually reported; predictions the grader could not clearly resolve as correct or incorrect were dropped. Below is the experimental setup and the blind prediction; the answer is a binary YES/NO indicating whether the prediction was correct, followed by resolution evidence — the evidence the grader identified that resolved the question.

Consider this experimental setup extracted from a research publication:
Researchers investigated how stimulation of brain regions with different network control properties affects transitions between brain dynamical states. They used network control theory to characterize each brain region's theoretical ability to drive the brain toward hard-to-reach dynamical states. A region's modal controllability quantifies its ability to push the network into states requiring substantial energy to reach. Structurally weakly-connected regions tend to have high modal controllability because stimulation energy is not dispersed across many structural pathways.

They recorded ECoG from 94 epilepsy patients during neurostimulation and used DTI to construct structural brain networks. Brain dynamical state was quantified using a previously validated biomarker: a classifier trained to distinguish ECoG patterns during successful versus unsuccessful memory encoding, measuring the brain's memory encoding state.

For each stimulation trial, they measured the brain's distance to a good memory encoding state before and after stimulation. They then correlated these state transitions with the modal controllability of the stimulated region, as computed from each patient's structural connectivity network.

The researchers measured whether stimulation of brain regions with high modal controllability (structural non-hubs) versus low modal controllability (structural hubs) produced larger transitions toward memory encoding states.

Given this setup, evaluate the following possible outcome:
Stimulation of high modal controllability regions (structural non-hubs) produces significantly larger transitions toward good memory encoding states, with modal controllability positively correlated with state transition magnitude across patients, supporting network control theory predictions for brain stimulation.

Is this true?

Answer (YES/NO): YES